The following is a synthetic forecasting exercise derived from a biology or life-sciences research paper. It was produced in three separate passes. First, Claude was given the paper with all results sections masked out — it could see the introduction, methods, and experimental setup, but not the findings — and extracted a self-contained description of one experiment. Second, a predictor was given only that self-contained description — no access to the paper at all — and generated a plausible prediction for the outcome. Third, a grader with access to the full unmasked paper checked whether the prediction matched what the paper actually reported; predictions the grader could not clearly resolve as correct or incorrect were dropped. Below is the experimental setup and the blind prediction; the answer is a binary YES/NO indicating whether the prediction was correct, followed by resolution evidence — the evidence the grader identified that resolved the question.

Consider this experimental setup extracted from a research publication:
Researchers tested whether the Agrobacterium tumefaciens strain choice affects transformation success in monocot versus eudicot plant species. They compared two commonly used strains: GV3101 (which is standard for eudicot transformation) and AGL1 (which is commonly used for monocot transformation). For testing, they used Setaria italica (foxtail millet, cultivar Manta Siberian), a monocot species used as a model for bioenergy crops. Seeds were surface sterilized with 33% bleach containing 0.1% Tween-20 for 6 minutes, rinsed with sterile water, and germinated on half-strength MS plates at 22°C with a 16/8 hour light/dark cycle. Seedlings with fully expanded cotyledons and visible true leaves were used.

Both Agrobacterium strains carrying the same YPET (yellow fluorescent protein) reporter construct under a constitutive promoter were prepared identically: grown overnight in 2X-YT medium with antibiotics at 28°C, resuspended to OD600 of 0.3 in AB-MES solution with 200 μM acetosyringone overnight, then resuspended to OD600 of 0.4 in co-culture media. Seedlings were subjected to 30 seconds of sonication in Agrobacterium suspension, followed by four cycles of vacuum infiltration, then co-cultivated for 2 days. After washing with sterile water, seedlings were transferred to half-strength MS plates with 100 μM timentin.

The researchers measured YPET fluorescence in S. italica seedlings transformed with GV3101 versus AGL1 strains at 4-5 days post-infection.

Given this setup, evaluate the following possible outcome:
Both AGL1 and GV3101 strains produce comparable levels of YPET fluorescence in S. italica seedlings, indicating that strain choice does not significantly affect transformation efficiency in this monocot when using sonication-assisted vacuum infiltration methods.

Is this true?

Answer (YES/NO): NO